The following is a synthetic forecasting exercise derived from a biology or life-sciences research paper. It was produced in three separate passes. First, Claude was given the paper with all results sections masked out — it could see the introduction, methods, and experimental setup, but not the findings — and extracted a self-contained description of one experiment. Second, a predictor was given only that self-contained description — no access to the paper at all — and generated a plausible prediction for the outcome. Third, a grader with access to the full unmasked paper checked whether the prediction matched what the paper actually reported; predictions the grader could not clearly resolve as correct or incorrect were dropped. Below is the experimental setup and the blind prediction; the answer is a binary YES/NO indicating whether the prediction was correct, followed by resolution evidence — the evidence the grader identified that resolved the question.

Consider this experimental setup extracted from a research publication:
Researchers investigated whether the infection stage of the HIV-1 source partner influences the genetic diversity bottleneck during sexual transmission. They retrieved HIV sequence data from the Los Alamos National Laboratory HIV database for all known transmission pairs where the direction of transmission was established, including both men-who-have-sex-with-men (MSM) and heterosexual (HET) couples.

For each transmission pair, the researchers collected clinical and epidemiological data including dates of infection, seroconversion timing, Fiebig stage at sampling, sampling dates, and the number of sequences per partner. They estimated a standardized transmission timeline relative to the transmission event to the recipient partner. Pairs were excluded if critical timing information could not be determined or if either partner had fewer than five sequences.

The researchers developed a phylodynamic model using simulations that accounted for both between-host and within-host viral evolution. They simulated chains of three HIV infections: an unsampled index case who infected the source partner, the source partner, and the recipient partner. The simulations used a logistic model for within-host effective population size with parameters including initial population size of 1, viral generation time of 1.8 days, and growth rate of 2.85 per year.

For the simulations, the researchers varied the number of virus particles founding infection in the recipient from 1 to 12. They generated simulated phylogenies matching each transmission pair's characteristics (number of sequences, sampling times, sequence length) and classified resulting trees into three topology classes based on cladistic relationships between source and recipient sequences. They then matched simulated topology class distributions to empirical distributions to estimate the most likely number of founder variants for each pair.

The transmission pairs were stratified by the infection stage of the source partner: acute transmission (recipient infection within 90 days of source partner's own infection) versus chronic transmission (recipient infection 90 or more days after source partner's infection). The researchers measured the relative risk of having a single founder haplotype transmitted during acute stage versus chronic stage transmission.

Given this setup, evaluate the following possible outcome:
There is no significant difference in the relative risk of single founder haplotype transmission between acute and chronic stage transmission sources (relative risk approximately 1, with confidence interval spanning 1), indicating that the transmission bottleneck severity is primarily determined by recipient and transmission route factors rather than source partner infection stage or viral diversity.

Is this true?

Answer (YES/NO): NO